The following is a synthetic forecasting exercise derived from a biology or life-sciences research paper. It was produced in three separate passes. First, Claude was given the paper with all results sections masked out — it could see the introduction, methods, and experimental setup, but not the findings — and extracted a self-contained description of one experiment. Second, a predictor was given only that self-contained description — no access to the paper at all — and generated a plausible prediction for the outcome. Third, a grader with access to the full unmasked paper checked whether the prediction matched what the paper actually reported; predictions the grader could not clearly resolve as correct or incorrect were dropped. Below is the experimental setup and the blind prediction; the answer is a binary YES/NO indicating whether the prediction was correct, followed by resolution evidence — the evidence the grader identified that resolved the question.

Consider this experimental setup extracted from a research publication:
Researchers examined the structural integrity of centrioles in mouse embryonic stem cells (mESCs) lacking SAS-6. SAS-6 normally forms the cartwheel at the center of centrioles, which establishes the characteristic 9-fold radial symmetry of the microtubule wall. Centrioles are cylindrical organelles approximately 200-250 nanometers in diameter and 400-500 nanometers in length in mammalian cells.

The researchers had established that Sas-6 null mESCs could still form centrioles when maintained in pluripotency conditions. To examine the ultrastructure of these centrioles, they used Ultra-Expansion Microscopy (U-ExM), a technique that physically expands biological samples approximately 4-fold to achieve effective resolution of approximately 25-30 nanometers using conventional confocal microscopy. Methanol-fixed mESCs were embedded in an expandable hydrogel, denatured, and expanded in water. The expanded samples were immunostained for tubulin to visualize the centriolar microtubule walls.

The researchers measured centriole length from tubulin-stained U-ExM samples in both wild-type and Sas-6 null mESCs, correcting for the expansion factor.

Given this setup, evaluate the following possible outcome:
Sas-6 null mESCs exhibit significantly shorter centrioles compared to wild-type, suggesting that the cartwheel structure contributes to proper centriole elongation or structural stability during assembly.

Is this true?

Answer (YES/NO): NO